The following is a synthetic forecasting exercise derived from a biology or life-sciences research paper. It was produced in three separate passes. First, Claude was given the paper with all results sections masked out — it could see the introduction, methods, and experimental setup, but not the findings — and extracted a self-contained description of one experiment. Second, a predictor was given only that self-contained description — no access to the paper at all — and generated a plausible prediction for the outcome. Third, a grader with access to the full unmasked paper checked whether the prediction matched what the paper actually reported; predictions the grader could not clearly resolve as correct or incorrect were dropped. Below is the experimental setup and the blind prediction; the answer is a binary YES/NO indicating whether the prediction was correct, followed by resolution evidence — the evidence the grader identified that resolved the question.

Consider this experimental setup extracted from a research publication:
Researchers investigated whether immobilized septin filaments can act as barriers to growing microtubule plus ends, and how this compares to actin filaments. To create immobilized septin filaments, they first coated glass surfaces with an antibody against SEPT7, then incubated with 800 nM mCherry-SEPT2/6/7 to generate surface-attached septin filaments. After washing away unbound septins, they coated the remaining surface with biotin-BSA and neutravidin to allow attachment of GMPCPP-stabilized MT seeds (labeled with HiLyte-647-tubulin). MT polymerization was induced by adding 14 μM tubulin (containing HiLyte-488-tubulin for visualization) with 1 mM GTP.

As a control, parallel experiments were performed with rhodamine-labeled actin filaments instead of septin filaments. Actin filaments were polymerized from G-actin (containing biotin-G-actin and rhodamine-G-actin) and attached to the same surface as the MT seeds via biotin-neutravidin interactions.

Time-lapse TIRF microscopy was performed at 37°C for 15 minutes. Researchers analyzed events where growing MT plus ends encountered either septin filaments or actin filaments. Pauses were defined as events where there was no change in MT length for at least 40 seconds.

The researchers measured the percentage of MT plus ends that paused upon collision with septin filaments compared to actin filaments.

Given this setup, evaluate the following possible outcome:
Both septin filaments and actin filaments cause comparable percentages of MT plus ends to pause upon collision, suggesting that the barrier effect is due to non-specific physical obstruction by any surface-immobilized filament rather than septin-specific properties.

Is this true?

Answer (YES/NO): NO